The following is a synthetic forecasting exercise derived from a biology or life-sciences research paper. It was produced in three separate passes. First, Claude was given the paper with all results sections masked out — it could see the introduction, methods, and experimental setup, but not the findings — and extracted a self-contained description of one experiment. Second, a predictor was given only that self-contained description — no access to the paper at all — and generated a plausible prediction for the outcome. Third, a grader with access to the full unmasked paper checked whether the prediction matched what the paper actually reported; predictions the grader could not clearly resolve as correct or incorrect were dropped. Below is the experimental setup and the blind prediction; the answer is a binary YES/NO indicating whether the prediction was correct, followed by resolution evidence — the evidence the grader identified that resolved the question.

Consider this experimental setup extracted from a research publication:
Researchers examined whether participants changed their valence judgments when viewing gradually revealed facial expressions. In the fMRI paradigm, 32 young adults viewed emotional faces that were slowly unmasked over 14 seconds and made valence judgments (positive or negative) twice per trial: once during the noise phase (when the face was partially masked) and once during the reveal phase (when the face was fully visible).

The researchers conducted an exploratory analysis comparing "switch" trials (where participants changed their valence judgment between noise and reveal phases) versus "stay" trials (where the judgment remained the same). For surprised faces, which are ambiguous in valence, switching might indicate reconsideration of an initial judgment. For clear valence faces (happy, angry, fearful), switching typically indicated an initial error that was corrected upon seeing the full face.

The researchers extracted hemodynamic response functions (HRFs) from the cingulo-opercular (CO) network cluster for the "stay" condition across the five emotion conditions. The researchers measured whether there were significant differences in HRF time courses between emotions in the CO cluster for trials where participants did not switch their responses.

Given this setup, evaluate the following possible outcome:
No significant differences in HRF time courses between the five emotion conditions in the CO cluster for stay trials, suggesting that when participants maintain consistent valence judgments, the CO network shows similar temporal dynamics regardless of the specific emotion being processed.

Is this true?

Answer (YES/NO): NO